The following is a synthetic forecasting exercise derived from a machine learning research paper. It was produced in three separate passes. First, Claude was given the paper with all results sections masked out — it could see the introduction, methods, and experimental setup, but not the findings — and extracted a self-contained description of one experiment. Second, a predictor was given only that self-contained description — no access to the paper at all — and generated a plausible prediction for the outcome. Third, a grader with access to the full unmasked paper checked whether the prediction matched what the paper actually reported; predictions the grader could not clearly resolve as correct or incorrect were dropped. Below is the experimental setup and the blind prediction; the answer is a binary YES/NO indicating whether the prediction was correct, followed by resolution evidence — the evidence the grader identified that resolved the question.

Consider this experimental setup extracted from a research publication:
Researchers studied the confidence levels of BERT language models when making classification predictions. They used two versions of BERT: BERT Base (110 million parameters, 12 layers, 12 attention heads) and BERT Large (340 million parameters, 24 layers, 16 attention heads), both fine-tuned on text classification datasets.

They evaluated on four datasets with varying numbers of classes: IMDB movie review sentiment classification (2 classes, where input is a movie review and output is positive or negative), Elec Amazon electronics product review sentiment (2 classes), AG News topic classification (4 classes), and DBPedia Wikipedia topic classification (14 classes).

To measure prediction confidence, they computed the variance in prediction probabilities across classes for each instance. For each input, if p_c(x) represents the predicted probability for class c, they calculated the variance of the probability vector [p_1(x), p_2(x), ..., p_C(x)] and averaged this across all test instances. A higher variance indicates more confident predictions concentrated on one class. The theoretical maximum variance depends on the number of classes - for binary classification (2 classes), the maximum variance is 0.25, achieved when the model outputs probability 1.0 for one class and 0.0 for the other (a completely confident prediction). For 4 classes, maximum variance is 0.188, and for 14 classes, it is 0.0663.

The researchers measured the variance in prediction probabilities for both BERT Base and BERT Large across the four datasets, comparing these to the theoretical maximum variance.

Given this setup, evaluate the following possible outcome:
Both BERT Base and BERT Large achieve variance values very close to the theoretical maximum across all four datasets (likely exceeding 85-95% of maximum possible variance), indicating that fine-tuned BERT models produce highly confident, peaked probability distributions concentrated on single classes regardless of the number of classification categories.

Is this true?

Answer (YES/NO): YES